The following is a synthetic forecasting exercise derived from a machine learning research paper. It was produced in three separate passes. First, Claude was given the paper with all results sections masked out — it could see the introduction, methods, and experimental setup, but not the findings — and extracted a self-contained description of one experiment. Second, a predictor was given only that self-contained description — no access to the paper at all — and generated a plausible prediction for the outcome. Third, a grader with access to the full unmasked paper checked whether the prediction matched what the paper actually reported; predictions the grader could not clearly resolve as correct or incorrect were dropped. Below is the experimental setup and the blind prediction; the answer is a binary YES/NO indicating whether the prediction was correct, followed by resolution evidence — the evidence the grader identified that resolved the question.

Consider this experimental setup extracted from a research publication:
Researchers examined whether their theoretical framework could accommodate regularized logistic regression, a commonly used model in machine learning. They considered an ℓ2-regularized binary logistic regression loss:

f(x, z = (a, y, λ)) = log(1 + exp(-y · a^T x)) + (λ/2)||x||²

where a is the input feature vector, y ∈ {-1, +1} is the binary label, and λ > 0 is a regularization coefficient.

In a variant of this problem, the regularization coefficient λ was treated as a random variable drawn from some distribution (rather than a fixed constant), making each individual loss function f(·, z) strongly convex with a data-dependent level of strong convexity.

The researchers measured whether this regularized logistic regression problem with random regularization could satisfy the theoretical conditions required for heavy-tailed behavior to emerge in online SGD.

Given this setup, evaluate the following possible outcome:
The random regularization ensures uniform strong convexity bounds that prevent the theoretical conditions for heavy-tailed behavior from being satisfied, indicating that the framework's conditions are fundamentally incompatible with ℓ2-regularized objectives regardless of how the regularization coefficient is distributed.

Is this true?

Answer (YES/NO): NO